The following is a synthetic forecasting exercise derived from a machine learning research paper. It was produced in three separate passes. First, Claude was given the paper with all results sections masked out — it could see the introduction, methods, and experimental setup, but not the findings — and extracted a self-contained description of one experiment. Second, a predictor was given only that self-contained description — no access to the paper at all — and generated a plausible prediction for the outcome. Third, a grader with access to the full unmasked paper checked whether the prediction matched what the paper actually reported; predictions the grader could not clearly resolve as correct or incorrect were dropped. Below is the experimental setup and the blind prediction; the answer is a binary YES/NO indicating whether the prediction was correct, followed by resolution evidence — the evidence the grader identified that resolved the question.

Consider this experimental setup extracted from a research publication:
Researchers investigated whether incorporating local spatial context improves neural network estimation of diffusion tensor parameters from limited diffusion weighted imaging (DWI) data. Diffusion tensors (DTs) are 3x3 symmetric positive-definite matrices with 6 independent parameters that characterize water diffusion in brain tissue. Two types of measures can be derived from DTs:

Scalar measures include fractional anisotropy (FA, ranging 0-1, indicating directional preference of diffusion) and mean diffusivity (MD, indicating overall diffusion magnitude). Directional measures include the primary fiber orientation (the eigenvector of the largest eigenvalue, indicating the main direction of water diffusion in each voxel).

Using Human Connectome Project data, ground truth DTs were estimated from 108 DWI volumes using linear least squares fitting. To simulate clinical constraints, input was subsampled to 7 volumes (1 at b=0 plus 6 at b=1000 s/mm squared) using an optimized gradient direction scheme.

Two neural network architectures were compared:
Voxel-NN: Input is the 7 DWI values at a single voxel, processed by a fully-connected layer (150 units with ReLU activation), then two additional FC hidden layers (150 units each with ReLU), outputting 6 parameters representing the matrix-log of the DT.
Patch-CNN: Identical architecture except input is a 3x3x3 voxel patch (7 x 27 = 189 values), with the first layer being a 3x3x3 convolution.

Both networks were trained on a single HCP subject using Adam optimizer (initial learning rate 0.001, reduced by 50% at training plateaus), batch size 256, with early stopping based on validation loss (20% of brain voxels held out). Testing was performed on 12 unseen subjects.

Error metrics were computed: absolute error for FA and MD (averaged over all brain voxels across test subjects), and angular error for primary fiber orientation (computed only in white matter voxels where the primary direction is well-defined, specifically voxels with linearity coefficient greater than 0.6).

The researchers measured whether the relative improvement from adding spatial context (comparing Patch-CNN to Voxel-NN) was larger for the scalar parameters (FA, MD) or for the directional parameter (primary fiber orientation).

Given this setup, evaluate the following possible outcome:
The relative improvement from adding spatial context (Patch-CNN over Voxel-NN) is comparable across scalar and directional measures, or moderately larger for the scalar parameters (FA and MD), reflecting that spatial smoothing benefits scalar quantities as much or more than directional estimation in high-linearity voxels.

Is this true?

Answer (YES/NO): NO